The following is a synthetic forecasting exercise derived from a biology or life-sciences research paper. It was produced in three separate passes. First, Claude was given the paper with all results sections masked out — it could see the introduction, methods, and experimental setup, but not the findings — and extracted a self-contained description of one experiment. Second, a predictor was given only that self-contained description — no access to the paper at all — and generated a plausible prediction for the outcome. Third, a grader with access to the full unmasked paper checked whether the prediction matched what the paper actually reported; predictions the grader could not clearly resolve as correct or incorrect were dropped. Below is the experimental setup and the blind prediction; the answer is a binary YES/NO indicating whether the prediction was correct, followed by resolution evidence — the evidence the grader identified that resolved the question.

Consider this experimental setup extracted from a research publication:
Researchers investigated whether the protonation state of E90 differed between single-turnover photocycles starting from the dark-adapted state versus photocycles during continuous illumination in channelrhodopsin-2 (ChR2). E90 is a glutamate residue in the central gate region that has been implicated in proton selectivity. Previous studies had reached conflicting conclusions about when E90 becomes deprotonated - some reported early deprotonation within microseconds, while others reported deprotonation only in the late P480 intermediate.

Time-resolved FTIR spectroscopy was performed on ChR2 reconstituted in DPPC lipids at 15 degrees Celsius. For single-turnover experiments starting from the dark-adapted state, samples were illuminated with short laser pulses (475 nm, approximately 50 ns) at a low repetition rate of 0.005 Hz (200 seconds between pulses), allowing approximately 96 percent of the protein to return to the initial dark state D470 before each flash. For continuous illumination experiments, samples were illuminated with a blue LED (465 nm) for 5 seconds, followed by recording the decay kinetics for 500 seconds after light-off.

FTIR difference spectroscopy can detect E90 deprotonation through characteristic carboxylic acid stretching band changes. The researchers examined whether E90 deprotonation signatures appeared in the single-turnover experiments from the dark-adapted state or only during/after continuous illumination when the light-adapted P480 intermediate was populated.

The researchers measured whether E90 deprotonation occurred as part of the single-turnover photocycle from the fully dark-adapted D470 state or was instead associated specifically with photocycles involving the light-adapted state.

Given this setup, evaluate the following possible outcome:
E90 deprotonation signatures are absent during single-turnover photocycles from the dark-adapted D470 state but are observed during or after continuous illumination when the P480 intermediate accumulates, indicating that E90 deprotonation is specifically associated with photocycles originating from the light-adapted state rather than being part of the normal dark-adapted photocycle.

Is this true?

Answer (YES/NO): NO